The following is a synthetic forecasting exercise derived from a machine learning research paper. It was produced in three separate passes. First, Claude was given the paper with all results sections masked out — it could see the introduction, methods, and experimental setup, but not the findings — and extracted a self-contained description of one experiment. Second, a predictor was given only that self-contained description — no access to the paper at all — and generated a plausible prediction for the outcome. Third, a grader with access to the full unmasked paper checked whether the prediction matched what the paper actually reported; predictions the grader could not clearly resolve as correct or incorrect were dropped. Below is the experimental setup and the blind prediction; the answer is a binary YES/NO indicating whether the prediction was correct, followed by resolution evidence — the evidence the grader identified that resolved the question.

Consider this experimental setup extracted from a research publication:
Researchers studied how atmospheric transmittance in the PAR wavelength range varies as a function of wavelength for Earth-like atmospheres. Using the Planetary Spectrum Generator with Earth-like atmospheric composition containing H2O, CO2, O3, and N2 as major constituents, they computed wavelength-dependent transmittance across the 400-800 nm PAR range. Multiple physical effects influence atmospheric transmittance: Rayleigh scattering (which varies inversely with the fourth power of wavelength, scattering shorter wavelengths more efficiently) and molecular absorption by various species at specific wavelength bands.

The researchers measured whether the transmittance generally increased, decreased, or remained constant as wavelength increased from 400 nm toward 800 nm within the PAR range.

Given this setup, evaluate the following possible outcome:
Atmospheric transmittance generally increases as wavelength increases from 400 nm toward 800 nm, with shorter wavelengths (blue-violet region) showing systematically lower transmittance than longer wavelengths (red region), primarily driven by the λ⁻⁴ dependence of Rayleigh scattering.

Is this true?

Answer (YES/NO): YES